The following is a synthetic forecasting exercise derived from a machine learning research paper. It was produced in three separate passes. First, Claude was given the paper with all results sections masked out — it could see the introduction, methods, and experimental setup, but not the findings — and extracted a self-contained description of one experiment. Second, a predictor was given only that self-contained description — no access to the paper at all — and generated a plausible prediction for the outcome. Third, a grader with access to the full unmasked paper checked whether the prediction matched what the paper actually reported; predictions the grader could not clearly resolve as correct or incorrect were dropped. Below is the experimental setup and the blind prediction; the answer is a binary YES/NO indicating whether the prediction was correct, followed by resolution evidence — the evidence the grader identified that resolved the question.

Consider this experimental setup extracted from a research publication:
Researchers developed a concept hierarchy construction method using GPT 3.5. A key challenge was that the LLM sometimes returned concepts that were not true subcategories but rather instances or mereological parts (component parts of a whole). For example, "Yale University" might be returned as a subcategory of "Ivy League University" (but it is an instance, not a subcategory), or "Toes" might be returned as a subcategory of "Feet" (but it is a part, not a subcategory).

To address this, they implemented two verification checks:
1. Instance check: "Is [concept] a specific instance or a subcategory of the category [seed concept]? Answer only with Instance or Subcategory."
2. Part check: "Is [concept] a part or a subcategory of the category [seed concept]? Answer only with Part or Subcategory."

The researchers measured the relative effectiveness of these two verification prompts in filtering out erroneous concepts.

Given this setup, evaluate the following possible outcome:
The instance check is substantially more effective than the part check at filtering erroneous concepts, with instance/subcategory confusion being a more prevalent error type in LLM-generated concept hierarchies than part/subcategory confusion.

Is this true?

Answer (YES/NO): NO